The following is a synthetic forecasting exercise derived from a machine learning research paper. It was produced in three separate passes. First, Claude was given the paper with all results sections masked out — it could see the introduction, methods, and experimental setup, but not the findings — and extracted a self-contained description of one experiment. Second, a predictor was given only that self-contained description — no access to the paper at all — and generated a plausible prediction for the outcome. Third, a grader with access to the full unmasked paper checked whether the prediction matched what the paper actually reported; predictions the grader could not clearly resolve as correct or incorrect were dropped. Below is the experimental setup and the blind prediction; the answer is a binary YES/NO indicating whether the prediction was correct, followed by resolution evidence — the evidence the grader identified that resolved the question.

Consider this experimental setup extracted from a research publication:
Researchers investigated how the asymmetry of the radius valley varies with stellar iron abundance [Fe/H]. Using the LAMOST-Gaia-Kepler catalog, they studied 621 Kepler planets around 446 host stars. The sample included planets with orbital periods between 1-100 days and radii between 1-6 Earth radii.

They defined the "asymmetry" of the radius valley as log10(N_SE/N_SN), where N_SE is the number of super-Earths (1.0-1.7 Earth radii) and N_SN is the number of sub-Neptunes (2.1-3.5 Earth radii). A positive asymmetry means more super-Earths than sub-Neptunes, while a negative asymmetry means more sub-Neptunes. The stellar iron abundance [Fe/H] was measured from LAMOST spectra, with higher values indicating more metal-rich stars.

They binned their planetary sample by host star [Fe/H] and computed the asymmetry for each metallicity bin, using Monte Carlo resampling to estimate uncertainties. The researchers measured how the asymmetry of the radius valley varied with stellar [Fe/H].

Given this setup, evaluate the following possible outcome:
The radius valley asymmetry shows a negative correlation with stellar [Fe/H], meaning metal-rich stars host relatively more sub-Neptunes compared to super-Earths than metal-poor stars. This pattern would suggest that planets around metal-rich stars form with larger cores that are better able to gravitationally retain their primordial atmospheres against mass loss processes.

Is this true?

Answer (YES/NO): YES